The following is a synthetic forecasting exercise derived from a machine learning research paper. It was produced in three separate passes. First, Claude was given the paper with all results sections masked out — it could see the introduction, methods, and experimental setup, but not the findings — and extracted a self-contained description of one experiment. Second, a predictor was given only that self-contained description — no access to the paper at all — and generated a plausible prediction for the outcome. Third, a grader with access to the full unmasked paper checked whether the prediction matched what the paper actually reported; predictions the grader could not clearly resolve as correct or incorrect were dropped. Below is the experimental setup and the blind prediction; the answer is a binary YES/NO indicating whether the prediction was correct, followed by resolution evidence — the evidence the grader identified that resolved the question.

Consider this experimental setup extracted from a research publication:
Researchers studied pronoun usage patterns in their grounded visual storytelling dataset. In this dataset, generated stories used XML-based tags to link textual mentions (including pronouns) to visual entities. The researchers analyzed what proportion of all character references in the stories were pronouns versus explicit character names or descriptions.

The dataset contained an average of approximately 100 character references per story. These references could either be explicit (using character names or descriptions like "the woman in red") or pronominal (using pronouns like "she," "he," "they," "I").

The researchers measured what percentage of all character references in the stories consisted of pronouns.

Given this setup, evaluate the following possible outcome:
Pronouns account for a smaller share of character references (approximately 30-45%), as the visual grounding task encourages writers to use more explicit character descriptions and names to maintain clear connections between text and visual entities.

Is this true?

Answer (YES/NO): NO